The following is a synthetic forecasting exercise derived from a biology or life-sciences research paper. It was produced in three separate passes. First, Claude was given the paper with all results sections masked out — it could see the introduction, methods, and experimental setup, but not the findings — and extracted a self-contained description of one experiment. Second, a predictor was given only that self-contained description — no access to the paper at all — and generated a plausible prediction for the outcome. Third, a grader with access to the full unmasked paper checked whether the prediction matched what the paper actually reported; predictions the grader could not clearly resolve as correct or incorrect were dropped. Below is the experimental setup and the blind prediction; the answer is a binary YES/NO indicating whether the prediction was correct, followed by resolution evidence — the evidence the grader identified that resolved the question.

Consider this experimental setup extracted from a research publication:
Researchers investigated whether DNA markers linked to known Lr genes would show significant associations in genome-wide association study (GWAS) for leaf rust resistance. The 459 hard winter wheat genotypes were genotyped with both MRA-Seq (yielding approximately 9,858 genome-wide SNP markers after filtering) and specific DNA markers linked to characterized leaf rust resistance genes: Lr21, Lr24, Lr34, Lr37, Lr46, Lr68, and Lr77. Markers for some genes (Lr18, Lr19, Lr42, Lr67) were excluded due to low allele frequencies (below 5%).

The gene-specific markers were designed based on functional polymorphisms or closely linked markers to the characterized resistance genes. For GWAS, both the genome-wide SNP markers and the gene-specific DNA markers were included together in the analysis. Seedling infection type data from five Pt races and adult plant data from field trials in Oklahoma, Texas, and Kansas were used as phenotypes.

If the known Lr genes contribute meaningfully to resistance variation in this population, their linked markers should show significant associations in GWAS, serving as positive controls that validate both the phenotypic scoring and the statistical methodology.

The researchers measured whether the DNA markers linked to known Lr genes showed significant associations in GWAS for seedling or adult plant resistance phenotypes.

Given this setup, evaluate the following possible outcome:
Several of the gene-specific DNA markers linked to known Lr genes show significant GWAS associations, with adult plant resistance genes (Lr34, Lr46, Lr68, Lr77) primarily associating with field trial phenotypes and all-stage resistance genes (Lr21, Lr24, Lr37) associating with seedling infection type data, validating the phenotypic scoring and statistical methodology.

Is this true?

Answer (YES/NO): NO